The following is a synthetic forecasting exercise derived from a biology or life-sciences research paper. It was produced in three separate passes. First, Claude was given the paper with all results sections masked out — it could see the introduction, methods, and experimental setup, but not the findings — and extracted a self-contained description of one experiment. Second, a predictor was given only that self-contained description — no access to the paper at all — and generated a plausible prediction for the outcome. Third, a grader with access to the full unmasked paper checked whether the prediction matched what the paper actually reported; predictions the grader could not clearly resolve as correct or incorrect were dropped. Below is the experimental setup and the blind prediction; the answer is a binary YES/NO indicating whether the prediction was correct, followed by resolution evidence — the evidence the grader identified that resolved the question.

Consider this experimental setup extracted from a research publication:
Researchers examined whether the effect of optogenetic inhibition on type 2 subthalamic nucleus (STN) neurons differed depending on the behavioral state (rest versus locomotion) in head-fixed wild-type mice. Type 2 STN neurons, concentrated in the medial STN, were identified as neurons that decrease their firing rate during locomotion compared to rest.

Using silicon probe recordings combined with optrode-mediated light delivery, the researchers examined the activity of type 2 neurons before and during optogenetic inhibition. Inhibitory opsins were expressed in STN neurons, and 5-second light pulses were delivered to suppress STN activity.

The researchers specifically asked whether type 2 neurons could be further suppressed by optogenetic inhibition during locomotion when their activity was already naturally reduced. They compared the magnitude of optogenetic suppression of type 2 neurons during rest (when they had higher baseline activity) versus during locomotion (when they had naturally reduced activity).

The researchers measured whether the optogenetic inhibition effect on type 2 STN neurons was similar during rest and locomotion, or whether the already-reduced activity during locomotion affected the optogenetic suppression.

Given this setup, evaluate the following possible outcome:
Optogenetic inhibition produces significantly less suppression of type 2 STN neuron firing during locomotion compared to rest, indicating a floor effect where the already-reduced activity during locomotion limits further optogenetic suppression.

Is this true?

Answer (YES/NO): YES